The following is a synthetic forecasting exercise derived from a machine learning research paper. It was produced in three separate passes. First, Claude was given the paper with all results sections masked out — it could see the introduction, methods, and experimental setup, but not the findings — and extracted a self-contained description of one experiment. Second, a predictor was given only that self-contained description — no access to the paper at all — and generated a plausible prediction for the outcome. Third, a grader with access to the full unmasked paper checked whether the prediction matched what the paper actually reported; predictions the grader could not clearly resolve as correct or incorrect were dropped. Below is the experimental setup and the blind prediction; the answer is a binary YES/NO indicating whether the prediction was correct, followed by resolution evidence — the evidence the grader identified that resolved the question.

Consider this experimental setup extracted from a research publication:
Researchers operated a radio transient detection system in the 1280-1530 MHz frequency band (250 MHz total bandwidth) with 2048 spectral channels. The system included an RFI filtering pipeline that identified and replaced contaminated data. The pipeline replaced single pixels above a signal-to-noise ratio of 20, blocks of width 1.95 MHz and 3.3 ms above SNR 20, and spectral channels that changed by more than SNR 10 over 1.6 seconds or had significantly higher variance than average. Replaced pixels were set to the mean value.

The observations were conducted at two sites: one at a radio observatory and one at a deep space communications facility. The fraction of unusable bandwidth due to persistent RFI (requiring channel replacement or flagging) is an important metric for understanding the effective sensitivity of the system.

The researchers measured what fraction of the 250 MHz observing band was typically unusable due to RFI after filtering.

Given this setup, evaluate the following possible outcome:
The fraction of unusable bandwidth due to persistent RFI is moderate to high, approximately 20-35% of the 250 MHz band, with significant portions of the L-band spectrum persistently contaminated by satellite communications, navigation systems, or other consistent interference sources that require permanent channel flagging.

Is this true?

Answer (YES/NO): YES